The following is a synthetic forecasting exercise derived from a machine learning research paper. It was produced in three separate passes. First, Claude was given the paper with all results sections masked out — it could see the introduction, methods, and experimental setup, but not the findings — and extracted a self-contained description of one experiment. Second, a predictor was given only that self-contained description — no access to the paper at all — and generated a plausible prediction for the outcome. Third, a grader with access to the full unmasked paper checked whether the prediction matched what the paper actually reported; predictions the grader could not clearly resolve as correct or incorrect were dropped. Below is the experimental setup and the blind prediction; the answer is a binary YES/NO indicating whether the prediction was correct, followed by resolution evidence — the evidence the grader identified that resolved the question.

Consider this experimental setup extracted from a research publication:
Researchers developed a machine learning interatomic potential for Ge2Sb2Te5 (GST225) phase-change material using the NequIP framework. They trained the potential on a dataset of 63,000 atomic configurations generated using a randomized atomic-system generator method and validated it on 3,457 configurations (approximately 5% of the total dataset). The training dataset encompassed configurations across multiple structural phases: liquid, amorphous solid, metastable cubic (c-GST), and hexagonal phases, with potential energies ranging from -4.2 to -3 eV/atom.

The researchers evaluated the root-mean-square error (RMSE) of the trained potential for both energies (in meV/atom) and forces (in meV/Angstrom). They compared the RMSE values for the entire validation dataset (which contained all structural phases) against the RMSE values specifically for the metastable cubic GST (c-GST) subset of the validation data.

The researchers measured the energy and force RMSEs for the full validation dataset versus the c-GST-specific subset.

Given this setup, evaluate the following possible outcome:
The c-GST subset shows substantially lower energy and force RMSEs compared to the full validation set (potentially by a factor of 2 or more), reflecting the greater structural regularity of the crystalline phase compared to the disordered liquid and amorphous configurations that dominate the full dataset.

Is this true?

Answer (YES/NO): NO